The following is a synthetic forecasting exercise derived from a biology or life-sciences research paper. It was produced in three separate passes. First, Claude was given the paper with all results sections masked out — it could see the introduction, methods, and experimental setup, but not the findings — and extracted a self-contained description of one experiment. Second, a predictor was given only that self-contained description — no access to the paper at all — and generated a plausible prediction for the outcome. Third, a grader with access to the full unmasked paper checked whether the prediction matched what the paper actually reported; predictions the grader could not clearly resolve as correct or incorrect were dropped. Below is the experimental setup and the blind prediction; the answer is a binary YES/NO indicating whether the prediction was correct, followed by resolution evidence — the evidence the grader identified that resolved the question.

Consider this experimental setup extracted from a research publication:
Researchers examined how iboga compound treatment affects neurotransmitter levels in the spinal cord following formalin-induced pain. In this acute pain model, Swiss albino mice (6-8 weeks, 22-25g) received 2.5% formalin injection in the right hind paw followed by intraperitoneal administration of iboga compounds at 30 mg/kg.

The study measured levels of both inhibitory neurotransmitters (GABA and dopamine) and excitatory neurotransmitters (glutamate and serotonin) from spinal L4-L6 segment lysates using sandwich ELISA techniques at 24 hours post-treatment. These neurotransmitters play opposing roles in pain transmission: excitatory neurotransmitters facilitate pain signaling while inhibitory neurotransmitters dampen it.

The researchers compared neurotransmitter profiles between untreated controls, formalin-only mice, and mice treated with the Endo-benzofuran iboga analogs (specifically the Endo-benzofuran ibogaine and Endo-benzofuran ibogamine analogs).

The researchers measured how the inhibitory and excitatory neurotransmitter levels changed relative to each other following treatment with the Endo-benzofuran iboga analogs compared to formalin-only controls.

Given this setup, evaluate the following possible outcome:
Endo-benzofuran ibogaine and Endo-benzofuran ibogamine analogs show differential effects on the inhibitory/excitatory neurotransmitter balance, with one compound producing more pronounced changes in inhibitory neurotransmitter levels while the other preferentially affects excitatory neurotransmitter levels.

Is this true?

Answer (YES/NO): NO